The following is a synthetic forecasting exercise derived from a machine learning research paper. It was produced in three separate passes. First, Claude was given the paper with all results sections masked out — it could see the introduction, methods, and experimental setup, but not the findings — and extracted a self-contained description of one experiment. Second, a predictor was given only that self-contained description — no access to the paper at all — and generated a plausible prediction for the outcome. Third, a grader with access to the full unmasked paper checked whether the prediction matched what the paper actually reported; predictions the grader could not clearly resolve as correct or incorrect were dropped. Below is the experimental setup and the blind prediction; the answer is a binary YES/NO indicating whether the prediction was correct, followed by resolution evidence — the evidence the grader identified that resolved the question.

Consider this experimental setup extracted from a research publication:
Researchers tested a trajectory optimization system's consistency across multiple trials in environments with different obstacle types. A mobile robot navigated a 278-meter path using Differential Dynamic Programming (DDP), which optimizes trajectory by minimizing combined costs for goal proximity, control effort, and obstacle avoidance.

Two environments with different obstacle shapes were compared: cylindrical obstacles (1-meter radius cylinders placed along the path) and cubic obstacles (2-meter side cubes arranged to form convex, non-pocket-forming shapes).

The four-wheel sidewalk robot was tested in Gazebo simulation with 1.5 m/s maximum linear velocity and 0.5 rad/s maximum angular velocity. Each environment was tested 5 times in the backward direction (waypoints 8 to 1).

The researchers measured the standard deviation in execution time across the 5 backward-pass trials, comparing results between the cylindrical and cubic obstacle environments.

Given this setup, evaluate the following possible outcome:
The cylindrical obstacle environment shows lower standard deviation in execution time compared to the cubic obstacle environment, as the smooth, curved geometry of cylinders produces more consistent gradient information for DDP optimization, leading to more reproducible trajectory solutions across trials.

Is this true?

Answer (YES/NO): YES